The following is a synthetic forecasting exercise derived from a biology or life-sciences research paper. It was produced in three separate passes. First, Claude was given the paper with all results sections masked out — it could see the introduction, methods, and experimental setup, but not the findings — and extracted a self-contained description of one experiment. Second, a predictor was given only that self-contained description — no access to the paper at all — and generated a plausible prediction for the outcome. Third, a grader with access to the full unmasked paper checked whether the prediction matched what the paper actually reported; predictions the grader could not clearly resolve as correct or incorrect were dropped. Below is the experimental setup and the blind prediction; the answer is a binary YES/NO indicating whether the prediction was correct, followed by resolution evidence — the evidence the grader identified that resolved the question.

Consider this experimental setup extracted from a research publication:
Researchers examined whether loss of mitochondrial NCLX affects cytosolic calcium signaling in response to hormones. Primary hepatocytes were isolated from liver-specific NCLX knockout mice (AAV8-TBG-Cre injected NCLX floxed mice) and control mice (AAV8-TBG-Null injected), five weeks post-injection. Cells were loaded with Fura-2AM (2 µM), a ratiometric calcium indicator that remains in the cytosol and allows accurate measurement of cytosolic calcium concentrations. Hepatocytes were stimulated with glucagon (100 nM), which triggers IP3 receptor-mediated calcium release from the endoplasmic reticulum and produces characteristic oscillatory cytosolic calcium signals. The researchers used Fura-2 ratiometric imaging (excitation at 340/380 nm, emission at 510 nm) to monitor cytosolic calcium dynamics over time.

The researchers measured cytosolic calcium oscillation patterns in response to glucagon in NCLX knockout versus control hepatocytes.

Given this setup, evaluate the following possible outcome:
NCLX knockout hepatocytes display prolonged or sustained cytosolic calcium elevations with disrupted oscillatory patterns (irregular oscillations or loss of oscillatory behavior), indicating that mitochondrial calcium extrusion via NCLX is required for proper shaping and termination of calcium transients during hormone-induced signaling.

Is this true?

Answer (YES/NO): NO